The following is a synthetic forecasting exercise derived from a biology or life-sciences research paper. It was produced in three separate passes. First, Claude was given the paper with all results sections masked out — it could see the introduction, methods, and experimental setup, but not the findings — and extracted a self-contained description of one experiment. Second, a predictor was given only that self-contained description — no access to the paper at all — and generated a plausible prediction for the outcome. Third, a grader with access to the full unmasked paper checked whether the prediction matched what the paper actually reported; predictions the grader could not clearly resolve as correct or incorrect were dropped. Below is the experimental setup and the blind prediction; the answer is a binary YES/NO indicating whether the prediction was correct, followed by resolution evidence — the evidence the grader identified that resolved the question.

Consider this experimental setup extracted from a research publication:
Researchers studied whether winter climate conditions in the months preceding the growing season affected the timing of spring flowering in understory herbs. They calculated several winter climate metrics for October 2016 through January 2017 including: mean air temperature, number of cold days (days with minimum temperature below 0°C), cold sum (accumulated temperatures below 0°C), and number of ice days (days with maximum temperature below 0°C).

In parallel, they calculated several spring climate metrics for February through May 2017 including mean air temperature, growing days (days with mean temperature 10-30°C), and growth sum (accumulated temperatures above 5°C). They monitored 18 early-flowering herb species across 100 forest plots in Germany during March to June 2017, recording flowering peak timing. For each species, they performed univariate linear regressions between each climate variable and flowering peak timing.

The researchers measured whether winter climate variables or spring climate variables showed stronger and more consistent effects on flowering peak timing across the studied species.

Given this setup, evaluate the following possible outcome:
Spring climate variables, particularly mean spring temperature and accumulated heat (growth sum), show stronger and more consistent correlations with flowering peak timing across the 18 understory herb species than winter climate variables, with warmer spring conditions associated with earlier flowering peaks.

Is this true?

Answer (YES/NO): YES